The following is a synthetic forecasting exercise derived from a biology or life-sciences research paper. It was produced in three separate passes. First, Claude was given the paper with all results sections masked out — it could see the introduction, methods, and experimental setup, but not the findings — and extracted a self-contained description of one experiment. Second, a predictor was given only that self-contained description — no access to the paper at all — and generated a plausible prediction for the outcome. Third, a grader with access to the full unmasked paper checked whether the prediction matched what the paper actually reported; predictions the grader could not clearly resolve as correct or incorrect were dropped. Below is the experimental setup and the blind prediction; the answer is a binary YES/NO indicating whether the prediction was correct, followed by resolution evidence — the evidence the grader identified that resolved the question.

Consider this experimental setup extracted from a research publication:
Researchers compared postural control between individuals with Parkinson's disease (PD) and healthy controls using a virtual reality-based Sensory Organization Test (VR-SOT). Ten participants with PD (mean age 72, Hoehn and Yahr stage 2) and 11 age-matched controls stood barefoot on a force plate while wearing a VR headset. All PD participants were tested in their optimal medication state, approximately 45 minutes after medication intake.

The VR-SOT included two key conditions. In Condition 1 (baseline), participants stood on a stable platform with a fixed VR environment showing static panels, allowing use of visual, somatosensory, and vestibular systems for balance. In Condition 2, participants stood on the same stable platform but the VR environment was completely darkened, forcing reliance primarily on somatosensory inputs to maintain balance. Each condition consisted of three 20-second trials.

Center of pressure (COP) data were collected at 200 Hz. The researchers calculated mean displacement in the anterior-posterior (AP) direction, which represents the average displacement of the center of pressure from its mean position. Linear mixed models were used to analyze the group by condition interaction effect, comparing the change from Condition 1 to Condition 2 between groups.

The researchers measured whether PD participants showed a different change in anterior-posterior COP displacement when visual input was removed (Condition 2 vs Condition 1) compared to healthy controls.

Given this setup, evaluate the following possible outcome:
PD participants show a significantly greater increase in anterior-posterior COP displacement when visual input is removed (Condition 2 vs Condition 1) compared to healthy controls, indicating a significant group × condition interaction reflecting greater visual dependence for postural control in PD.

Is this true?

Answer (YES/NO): NO